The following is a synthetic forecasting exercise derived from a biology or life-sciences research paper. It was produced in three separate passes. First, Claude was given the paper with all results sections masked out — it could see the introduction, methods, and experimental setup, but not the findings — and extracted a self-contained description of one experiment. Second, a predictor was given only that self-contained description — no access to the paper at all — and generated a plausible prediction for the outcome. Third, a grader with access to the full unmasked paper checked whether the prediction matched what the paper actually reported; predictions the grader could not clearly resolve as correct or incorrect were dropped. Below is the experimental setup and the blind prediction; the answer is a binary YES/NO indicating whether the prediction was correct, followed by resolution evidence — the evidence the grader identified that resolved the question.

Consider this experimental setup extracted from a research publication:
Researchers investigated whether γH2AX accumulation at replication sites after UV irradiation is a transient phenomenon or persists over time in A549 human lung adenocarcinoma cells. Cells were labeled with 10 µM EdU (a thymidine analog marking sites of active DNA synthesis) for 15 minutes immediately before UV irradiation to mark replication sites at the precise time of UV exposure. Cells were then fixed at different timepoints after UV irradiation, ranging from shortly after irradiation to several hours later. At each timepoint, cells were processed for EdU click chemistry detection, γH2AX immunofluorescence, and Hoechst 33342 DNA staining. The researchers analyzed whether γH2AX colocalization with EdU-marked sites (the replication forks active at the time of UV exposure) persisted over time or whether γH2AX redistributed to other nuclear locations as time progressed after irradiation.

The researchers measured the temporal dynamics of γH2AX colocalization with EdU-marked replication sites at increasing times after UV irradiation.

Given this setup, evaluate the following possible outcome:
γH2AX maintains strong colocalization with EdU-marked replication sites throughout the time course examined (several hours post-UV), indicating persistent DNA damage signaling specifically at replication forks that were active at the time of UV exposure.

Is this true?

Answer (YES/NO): NO